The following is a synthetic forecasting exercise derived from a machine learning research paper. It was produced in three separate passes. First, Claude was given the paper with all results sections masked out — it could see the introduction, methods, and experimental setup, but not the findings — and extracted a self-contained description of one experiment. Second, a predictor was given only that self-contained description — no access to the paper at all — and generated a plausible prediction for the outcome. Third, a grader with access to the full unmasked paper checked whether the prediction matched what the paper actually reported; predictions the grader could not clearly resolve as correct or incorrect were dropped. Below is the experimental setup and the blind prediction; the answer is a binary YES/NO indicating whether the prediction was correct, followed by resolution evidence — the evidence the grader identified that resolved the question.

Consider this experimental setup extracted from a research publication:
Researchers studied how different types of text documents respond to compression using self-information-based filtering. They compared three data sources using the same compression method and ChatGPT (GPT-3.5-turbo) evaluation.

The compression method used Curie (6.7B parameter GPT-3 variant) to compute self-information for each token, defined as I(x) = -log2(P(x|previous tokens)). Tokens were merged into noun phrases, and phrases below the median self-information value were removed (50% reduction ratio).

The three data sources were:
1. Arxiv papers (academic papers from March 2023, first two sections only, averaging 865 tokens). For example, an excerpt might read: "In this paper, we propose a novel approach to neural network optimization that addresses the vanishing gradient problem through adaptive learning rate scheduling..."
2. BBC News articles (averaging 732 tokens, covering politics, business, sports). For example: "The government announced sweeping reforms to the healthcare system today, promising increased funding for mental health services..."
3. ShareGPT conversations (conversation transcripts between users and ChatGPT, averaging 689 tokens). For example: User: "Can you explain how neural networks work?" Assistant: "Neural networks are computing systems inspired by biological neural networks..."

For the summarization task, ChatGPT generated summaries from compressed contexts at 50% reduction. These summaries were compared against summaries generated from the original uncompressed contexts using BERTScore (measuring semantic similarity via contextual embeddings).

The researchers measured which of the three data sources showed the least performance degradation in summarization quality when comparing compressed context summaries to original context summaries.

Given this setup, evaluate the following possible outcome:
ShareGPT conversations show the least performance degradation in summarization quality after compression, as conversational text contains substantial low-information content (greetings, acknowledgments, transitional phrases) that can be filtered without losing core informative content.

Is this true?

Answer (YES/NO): NO